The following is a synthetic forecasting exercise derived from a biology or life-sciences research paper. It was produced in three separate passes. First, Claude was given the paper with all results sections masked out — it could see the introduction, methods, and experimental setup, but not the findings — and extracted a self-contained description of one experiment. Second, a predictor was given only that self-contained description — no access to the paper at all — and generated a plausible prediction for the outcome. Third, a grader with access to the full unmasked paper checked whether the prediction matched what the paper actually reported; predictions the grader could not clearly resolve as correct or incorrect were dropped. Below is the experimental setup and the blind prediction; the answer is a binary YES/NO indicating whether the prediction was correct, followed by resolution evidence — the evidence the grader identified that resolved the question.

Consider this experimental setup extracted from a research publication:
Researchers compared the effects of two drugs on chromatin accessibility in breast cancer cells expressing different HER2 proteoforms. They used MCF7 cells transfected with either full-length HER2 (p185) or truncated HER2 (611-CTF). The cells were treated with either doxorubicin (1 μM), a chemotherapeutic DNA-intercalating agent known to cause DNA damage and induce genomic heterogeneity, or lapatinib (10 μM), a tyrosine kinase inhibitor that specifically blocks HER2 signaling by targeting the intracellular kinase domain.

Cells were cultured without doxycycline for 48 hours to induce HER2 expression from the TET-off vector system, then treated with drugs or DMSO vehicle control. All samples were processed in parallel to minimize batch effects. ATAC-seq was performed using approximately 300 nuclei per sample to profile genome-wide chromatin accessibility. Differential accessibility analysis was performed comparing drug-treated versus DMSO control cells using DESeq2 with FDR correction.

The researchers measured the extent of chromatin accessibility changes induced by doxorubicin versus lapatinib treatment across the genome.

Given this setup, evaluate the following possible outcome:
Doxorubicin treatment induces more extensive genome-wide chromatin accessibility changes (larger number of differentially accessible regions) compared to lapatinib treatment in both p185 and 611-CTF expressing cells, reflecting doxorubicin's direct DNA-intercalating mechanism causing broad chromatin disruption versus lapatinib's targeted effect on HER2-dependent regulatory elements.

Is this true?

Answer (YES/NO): YES